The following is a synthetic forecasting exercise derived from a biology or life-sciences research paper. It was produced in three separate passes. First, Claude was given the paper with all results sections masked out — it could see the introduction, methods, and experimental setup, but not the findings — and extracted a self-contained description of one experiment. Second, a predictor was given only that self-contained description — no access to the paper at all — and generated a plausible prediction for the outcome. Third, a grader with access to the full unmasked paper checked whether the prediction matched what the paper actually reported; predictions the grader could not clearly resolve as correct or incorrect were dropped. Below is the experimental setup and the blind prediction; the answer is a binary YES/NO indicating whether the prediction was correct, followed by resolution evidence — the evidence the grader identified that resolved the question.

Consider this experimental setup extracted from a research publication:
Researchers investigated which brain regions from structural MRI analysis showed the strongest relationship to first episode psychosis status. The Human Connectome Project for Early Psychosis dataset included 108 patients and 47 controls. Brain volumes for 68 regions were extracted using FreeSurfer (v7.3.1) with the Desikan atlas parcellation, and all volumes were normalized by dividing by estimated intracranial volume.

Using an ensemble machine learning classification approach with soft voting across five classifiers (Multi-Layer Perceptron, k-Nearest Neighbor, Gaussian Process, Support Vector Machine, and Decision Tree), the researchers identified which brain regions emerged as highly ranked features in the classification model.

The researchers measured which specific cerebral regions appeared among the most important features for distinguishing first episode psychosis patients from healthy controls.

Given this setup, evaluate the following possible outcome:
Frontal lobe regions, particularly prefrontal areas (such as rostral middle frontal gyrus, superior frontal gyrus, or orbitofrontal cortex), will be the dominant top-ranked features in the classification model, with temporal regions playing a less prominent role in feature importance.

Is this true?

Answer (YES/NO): NO